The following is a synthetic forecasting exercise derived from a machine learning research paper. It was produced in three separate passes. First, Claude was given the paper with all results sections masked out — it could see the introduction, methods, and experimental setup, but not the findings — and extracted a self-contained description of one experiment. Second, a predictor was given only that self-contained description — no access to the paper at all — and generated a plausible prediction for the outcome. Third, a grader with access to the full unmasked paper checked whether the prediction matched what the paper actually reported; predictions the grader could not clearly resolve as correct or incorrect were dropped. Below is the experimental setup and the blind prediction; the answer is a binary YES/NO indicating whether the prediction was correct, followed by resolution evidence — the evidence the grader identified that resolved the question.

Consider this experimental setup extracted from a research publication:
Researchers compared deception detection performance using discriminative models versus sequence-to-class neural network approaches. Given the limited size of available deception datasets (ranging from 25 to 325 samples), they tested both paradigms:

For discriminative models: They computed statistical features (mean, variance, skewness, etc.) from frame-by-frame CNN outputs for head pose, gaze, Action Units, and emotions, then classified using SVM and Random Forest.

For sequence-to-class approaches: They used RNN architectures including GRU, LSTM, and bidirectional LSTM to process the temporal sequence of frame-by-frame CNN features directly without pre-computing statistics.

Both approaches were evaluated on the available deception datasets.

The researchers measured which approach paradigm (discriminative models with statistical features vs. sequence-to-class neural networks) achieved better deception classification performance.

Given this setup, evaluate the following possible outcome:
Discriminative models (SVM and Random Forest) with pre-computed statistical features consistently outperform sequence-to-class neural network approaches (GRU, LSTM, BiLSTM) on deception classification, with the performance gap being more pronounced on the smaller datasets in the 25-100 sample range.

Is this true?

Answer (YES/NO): YES